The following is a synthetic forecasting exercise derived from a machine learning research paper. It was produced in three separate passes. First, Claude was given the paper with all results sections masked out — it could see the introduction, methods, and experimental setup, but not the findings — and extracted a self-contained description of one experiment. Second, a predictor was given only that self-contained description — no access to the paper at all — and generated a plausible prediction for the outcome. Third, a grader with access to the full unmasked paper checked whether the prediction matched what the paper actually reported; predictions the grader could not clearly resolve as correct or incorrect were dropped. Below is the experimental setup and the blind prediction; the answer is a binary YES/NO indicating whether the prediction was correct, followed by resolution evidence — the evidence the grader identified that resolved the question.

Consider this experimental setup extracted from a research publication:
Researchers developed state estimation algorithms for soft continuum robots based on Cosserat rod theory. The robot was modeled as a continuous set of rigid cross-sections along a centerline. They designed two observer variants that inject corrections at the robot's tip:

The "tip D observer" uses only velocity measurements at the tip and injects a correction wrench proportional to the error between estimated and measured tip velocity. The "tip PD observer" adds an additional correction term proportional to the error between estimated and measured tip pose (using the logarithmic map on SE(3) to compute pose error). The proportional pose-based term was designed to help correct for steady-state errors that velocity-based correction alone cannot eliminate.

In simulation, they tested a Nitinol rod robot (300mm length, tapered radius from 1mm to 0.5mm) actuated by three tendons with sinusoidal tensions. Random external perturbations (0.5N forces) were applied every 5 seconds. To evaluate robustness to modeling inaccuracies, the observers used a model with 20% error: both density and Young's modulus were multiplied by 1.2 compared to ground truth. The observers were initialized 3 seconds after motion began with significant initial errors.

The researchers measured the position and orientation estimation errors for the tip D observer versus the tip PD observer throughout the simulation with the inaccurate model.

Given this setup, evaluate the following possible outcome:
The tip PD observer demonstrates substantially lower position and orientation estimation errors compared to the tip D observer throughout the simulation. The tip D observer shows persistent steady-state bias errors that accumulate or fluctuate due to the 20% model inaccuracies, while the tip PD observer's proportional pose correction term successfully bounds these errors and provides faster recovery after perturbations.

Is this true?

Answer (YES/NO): NO